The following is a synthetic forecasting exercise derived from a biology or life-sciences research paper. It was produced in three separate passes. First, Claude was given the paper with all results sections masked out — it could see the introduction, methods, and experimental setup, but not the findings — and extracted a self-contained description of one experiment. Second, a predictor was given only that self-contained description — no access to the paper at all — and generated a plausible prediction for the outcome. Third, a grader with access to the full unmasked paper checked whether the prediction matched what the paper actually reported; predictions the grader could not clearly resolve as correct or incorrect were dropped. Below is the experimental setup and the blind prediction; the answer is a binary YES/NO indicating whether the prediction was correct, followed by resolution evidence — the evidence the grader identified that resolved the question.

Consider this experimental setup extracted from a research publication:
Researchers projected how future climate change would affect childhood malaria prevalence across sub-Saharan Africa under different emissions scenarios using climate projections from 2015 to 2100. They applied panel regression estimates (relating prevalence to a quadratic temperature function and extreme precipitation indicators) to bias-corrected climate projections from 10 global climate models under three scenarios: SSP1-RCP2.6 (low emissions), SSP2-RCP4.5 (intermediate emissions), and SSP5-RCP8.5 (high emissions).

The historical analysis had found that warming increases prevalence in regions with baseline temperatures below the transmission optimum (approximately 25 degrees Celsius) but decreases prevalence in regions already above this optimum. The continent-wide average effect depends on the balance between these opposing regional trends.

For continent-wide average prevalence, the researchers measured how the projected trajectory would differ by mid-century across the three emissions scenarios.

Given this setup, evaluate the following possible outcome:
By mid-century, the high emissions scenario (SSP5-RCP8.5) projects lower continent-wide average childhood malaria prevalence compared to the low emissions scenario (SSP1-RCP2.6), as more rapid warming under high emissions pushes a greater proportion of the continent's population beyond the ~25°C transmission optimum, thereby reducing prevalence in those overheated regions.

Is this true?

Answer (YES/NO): YES